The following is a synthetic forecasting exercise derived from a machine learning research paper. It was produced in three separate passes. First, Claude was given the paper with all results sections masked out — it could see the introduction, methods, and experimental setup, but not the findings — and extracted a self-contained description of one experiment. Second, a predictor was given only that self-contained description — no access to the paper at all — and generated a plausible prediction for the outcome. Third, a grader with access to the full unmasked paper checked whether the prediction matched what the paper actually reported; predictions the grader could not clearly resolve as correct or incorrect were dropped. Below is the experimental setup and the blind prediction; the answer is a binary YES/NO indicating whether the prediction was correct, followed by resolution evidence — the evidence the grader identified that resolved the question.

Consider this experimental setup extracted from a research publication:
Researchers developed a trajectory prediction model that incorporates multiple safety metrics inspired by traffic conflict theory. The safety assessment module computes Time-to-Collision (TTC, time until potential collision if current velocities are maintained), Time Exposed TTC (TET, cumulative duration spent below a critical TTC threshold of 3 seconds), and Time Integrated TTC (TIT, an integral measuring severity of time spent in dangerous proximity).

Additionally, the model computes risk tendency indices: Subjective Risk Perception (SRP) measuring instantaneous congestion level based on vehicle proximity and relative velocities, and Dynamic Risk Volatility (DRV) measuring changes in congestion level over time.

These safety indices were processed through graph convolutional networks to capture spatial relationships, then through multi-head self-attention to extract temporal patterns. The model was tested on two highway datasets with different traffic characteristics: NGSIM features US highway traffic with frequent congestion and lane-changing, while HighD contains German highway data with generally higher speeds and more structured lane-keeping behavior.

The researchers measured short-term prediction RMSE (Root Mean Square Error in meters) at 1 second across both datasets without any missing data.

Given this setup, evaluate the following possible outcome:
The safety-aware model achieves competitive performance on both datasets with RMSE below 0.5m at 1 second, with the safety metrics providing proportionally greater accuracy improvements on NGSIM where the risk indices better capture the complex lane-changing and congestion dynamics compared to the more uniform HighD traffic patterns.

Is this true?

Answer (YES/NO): YES